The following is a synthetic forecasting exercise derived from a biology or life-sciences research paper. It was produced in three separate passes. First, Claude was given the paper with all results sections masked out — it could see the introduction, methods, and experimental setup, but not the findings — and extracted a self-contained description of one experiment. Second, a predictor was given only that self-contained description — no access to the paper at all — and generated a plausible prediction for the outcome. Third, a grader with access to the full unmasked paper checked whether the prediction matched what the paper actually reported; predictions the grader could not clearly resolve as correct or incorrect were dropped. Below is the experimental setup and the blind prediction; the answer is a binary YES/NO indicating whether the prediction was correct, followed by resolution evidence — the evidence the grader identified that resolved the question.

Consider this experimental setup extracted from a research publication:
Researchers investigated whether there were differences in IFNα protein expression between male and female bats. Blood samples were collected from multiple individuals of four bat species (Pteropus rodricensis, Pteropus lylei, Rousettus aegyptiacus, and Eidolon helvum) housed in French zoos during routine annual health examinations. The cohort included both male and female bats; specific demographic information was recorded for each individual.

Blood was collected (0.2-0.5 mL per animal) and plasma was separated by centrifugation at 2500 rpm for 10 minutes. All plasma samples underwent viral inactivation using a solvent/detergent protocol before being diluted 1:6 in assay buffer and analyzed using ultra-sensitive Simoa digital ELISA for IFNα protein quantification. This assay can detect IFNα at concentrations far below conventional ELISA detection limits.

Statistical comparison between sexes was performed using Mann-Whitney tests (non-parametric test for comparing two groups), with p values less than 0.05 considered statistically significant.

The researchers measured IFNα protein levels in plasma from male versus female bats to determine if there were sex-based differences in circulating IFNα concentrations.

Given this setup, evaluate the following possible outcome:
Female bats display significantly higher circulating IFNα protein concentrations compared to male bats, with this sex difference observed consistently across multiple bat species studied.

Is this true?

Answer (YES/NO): NO